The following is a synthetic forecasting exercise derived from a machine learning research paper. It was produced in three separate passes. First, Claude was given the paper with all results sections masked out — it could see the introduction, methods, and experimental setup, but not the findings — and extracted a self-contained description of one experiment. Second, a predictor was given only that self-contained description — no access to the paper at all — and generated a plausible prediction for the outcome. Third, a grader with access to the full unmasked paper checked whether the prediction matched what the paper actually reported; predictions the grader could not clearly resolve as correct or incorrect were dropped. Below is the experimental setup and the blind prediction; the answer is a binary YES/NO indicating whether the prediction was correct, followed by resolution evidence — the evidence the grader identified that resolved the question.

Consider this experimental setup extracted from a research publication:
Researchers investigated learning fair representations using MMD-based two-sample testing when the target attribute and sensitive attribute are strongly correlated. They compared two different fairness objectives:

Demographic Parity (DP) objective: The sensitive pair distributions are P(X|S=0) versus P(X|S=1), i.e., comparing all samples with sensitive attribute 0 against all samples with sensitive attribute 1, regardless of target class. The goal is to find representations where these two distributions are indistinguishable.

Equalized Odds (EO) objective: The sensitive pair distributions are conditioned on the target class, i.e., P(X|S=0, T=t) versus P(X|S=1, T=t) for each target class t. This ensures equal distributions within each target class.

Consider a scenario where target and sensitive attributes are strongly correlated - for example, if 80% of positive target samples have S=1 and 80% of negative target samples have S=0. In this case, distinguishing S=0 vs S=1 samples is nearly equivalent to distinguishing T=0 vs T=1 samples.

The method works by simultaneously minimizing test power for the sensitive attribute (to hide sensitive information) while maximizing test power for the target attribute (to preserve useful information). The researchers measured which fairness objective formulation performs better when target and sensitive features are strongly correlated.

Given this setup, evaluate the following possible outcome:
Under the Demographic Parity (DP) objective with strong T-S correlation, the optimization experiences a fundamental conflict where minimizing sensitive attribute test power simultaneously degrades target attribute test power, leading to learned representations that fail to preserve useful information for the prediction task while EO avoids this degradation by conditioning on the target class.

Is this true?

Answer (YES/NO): NO